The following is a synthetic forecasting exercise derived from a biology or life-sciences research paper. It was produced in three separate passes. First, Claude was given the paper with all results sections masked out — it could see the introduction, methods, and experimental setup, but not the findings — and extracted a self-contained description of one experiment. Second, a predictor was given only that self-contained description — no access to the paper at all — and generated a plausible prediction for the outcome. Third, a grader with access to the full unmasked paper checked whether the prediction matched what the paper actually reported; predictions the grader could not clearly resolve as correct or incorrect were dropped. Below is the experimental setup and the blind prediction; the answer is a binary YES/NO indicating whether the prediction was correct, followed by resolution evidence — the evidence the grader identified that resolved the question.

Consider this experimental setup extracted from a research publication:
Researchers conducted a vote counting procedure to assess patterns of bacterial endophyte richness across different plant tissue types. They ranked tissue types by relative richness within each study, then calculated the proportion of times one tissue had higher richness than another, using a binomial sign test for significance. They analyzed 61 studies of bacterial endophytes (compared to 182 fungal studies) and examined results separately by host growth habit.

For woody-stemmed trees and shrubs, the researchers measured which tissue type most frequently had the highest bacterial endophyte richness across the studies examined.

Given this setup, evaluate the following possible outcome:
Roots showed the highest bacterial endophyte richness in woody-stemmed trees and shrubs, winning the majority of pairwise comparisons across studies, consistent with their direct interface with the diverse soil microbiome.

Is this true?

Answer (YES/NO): NO